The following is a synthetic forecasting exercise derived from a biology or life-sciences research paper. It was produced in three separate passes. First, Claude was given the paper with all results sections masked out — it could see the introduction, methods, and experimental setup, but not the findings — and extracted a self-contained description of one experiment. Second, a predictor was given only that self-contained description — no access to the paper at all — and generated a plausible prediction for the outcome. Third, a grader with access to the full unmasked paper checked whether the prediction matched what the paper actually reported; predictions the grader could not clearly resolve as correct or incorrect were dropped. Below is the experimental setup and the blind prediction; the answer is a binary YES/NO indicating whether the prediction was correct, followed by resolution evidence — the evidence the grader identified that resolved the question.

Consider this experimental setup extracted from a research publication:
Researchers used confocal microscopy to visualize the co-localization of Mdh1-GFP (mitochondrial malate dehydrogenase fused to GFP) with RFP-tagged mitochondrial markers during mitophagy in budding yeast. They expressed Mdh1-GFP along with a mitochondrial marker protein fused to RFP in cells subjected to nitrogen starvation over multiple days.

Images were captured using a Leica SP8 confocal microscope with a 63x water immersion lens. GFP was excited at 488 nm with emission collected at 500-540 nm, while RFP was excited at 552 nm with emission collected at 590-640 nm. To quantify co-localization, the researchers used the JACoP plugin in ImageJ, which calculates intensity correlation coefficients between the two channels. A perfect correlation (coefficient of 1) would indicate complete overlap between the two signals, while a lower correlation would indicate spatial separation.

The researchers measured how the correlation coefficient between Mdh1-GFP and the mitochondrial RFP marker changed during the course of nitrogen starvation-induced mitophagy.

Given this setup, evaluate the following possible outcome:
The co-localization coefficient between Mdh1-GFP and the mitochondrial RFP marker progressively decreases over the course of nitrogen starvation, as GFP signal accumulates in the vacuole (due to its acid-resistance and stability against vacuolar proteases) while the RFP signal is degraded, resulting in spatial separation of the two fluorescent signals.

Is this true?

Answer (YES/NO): NO